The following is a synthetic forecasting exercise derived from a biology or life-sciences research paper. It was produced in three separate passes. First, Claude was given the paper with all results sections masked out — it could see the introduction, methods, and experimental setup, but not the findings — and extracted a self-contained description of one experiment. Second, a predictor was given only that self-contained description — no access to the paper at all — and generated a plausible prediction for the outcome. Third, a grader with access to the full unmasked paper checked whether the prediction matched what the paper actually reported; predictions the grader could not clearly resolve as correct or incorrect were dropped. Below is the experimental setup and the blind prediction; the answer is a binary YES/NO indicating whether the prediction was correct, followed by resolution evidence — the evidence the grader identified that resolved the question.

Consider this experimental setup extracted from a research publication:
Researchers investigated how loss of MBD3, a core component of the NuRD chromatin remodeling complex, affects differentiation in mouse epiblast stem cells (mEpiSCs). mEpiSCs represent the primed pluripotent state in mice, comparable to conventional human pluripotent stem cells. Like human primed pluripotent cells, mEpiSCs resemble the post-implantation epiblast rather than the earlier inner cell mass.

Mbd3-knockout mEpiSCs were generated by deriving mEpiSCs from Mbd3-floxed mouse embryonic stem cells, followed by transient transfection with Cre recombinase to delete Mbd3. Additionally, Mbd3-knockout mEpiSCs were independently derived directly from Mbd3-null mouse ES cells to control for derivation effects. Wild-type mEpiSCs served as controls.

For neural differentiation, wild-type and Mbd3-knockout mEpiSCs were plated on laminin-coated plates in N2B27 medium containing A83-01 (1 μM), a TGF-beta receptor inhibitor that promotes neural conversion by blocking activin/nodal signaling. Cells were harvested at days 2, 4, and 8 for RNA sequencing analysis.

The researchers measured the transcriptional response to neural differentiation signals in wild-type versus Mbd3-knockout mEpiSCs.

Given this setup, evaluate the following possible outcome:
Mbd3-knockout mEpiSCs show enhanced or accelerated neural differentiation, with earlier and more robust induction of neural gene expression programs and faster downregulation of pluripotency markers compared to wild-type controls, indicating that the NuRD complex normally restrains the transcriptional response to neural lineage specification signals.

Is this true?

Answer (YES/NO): NO